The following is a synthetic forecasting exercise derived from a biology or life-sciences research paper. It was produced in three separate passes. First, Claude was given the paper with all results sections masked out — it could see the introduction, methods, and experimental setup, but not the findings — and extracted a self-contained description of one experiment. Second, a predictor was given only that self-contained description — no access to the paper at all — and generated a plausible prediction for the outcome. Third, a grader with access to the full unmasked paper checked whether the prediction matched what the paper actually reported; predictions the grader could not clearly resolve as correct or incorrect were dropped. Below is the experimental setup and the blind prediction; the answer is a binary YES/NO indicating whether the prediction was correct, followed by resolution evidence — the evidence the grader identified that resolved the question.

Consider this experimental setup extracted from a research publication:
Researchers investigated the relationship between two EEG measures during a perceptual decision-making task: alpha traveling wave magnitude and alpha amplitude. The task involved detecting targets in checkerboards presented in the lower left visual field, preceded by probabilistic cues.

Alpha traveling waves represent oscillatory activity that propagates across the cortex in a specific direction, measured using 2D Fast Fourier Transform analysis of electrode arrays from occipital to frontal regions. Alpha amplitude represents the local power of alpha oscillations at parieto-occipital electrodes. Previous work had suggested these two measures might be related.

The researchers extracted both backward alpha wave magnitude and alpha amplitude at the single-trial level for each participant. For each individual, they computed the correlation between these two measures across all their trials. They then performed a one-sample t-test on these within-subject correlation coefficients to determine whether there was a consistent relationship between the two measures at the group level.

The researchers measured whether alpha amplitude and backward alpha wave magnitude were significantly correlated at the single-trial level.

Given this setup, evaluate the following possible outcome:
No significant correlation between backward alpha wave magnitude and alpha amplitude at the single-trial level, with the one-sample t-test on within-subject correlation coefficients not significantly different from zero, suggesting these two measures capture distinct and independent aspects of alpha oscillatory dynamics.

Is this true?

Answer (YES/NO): NO